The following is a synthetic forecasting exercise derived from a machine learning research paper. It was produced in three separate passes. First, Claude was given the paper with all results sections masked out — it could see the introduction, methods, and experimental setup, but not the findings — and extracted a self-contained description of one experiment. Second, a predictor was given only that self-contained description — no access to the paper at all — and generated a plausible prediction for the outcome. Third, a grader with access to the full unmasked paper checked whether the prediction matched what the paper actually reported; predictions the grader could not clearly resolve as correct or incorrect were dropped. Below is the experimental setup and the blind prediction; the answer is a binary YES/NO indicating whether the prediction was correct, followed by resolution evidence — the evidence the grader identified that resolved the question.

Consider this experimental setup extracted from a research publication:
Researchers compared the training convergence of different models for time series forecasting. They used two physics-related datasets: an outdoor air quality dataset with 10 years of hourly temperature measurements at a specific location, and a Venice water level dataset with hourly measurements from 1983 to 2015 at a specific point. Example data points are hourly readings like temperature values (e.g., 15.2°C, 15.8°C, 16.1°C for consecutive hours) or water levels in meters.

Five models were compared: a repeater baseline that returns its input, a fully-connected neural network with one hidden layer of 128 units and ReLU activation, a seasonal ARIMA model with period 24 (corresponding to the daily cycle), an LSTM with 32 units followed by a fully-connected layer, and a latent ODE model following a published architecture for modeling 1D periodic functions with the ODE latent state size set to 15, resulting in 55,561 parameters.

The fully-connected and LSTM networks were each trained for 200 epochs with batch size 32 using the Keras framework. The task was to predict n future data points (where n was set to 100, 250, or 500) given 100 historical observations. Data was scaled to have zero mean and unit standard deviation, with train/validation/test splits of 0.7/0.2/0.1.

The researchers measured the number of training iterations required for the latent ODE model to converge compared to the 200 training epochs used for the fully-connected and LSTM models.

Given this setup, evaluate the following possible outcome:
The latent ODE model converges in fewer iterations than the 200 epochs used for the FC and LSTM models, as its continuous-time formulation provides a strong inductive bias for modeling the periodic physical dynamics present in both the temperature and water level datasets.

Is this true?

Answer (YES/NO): NO